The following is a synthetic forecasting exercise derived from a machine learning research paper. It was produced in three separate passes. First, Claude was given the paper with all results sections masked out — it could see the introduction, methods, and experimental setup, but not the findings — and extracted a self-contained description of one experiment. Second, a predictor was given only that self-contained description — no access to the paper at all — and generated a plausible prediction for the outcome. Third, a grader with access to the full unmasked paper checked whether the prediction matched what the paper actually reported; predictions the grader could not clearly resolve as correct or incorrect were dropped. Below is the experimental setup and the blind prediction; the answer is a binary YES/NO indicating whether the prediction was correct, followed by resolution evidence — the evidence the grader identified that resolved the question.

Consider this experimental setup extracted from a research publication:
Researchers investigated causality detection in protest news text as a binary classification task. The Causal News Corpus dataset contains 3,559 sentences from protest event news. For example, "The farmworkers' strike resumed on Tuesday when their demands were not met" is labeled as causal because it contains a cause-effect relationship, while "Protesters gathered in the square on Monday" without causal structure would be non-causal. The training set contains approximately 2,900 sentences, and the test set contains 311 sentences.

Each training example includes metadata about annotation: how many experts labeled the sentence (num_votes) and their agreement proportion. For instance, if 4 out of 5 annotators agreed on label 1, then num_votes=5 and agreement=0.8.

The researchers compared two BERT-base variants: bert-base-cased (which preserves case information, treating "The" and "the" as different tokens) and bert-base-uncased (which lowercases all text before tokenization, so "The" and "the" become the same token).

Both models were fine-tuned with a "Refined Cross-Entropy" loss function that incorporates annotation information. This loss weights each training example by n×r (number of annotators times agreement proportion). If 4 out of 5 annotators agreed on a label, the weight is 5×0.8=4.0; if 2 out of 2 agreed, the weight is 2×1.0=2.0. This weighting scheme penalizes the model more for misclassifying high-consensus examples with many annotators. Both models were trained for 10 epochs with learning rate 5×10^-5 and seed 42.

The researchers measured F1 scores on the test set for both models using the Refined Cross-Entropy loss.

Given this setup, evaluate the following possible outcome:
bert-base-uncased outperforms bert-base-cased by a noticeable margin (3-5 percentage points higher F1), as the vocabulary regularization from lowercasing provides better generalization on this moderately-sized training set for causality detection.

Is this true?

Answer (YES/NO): NO